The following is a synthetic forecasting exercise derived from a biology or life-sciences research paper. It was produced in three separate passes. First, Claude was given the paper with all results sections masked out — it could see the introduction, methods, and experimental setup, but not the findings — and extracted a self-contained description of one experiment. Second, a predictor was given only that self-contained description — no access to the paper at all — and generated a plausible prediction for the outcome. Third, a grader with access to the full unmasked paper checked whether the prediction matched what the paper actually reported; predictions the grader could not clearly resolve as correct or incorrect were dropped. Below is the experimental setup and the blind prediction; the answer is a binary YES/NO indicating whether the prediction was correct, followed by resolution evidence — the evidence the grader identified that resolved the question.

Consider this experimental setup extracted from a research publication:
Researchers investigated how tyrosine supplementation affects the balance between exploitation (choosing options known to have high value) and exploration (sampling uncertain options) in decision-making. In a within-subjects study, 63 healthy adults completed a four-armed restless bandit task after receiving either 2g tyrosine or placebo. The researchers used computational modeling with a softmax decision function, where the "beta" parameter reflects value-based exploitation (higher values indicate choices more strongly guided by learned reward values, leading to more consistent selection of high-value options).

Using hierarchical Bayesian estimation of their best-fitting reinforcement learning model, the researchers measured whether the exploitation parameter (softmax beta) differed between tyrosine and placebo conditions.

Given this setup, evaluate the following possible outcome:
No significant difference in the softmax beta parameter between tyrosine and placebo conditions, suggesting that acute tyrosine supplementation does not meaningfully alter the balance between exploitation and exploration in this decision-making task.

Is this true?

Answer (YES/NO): NO